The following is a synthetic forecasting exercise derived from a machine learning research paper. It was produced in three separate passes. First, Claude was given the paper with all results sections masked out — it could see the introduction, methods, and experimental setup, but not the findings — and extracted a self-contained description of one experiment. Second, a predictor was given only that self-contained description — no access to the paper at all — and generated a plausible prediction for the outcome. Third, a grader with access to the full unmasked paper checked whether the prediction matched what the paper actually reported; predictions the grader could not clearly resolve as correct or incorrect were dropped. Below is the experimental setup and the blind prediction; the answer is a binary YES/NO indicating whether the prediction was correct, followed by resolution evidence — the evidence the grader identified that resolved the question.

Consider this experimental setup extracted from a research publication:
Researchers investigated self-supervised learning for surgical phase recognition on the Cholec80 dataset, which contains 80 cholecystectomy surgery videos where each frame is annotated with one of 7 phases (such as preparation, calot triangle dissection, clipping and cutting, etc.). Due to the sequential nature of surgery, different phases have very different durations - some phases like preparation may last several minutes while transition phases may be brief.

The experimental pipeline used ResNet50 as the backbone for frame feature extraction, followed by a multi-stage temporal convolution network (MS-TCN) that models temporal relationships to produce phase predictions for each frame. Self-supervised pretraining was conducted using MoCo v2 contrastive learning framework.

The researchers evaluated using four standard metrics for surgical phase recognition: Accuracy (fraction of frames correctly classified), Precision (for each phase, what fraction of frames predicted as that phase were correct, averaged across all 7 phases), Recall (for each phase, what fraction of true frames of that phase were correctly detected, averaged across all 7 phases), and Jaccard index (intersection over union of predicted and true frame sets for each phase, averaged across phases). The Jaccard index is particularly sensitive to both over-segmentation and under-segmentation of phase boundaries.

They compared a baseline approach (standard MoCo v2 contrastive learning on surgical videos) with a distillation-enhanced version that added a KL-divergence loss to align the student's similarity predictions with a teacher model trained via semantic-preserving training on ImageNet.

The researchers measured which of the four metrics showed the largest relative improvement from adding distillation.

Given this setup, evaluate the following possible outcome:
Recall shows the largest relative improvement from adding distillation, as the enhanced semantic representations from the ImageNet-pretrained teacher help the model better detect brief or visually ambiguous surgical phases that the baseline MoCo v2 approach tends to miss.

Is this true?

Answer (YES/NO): NO